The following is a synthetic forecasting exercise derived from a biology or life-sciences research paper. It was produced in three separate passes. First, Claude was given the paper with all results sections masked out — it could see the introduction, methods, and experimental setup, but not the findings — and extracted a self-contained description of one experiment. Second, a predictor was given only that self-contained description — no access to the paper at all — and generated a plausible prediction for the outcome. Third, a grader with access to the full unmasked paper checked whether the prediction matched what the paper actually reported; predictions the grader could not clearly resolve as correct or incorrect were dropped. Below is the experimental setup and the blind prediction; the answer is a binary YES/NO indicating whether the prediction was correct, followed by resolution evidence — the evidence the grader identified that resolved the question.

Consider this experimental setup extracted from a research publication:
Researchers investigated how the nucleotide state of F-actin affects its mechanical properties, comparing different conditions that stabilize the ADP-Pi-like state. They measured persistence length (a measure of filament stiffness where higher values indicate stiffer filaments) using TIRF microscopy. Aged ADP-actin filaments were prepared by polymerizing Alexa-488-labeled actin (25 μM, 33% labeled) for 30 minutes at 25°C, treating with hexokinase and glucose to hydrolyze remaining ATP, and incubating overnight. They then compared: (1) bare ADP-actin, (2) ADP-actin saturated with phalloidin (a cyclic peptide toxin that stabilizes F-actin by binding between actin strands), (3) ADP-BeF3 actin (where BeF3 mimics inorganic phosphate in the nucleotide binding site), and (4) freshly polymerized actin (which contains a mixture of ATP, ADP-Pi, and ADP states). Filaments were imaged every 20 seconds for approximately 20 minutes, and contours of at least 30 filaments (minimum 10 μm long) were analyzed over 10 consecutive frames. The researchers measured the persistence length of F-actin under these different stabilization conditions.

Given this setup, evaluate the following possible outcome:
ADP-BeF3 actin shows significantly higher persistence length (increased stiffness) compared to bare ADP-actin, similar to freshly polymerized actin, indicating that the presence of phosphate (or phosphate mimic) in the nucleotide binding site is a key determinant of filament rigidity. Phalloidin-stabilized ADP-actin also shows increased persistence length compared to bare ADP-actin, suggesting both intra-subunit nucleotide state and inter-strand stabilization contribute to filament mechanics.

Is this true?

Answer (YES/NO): YES